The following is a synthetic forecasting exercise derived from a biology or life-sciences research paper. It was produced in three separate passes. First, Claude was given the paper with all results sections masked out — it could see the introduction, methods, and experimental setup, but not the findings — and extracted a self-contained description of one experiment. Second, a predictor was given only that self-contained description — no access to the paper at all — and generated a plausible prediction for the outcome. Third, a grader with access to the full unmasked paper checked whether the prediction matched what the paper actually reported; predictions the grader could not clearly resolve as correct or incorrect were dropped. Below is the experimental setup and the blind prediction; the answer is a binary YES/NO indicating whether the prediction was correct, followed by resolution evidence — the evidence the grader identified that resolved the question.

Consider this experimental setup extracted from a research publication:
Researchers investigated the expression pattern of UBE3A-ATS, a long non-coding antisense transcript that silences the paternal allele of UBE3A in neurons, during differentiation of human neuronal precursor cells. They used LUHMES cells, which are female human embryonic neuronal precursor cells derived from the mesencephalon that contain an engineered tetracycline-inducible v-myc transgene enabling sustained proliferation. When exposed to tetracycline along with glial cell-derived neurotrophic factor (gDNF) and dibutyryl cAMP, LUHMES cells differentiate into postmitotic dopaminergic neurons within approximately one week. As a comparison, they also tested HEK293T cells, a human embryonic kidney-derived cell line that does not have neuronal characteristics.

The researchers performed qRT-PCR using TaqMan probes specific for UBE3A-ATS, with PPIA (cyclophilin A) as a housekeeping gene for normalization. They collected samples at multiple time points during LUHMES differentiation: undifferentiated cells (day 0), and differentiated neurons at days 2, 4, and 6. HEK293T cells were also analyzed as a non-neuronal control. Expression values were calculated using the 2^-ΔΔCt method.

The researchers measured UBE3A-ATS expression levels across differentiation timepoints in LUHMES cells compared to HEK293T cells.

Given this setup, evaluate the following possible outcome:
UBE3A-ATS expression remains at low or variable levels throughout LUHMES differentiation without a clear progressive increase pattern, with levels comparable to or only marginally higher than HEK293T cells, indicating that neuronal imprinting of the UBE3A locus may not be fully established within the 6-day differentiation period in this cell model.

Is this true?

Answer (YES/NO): NO